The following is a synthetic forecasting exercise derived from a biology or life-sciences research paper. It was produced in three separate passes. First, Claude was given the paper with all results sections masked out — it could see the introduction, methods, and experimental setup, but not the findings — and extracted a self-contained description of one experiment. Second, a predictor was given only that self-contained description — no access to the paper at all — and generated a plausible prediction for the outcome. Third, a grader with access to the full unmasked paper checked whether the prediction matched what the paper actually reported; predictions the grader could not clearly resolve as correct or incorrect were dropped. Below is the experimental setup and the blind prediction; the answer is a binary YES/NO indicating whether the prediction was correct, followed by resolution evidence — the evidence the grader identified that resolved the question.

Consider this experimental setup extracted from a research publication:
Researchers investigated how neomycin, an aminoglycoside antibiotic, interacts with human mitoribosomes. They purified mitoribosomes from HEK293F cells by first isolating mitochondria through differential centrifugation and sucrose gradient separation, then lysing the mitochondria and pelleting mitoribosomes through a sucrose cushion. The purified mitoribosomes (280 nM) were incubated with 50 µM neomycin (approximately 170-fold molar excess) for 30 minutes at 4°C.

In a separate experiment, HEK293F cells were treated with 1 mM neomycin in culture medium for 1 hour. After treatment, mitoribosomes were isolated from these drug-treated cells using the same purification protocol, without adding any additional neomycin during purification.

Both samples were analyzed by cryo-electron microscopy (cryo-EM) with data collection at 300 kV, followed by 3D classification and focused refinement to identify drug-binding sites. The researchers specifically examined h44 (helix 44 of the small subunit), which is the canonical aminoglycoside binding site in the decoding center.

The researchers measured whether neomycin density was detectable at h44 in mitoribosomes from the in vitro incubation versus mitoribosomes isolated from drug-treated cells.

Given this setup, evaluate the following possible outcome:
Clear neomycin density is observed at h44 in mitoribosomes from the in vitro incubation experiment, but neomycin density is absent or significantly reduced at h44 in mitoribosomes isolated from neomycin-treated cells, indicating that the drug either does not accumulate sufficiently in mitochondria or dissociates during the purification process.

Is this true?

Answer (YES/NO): YES